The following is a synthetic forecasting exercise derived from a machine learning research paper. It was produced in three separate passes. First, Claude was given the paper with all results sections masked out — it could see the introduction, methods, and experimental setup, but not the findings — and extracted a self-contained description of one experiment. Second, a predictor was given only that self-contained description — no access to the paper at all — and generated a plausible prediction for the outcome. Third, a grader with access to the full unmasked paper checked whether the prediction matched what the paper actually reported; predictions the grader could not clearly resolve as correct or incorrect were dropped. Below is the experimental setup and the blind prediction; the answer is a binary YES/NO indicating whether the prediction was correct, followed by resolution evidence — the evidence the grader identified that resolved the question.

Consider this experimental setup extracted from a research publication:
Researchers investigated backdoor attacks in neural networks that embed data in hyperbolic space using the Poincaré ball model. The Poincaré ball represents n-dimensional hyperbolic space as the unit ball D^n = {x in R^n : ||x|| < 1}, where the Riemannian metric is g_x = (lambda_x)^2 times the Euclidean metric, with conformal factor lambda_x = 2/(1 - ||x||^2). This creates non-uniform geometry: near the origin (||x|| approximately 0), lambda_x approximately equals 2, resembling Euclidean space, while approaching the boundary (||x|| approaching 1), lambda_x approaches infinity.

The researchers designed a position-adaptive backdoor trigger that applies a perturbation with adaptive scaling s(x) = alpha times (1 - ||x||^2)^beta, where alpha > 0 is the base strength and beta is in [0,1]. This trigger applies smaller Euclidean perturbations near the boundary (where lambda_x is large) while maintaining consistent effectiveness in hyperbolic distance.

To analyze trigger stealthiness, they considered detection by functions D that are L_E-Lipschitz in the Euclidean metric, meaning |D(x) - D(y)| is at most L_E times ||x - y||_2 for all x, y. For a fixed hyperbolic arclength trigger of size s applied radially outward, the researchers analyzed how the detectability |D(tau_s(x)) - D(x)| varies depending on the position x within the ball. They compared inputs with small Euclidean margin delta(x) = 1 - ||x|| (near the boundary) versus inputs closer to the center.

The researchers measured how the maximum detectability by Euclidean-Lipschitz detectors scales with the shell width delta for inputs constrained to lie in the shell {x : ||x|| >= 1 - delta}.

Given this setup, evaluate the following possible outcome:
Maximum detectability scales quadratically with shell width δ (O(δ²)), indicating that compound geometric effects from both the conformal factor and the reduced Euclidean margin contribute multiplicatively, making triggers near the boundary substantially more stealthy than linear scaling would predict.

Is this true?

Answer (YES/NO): NO